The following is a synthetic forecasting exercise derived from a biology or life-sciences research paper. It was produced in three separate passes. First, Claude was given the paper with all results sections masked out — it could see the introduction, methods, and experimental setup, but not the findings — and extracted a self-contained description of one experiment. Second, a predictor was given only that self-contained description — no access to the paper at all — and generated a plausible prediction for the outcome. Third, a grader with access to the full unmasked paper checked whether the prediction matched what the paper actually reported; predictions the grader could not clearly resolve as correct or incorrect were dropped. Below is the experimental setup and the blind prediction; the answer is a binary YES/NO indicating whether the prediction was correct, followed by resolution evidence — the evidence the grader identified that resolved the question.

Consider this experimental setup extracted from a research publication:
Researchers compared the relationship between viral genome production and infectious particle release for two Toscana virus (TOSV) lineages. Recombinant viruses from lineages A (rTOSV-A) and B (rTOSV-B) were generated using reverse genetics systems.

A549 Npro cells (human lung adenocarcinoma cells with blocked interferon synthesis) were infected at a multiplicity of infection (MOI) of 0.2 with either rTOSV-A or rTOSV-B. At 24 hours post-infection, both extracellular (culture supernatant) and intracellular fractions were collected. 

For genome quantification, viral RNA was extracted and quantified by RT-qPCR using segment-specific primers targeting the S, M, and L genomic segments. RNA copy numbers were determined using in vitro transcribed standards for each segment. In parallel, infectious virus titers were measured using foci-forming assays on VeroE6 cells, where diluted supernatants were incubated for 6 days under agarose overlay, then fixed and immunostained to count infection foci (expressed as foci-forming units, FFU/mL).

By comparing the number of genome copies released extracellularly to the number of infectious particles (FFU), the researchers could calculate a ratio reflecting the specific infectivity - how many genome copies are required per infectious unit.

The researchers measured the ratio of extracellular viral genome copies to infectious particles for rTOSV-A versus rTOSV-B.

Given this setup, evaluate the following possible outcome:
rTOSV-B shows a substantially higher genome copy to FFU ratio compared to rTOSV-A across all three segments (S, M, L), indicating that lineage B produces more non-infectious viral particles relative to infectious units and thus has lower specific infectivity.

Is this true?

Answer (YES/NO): YES